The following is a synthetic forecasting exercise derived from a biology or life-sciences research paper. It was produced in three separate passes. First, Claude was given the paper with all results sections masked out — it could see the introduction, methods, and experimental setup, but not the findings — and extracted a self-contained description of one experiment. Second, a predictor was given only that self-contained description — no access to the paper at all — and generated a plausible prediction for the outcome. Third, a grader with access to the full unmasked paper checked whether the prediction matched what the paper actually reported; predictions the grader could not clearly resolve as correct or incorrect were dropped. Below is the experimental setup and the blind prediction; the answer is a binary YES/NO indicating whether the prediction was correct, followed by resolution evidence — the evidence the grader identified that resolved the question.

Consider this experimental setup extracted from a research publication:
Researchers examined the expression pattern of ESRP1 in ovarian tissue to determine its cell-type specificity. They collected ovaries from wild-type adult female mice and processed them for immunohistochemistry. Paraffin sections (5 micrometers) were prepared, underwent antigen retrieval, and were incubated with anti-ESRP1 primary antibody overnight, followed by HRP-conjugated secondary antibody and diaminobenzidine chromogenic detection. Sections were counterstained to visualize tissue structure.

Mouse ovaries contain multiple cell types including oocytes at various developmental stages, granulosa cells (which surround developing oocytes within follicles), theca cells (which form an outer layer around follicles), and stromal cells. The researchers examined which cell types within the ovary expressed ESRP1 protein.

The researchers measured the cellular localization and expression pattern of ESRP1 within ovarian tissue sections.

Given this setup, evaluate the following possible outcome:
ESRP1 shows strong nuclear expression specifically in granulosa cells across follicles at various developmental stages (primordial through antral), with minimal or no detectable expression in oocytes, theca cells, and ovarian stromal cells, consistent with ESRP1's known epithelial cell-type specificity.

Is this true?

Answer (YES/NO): NO